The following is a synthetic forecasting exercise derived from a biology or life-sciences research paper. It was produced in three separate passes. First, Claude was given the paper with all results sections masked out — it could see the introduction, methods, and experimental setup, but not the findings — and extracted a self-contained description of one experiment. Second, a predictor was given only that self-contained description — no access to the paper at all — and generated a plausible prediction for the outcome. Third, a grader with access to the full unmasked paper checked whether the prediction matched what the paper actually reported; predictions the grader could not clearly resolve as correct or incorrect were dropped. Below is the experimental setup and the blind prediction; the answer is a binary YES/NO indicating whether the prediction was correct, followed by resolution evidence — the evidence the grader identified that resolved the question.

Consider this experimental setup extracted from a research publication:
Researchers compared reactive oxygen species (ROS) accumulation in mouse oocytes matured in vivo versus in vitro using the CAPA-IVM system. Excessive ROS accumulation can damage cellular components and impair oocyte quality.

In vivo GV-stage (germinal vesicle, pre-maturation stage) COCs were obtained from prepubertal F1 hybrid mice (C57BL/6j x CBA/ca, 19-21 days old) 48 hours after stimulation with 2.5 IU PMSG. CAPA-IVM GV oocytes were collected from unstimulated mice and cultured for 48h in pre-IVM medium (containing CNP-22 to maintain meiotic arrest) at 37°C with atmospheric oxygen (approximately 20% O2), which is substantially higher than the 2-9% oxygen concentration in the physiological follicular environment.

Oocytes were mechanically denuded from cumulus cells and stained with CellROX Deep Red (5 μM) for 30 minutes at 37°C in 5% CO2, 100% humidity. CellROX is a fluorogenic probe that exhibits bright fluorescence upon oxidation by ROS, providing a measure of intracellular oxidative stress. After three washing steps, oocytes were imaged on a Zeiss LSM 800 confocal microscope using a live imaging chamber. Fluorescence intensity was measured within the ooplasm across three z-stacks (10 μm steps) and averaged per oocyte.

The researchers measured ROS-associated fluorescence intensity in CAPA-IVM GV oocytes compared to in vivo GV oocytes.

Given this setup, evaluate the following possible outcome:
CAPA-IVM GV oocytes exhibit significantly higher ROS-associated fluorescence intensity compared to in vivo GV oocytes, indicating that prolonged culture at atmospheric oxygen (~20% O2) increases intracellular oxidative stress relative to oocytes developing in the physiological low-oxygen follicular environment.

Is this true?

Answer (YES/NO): YES